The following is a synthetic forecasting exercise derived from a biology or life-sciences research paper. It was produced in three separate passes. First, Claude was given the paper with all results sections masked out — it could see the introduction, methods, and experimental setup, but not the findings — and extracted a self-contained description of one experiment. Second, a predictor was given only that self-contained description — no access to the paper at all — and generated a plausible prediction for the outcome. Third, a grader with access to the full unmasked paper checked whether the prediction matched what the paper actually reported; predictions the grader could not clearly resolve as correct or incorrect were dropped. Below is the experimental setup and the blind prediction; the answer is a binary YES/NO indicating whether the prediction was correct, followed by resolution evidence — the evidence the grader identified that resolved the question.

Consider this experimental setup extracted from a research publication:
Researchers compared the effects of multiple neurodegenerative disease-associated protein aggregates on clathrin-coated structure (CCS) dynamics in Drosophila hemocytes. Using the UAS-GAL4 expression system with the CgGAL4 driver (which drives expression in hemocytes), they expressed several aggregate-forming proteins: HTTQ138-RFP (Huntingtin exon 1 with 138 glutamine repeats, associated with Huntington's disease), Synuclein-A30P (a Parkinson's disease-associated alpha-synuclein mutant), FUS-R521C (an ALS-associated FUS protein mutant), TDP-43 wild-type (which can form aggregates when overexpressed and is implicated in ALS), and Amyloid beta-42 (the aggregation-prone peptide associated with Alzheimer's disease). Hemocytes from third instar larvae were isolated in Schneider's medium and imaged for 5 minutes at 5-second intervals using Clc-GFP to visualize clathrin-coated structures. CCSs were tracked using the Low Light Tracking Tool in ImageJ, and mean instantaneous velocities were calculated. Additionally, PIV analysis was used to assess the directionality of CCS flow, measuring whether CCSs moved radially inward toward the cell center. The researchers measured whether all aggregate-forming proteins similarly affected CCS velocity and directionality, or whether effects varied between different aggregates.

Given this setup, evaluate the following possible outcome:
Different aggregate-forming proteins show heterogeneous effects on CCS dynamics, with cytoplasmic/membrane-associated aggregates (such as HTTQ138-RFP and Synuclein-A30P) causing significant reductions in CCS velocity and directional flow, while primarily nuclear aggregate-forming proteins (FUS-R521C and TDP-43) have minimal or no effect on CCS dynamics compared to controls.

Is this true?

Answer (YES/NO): NO